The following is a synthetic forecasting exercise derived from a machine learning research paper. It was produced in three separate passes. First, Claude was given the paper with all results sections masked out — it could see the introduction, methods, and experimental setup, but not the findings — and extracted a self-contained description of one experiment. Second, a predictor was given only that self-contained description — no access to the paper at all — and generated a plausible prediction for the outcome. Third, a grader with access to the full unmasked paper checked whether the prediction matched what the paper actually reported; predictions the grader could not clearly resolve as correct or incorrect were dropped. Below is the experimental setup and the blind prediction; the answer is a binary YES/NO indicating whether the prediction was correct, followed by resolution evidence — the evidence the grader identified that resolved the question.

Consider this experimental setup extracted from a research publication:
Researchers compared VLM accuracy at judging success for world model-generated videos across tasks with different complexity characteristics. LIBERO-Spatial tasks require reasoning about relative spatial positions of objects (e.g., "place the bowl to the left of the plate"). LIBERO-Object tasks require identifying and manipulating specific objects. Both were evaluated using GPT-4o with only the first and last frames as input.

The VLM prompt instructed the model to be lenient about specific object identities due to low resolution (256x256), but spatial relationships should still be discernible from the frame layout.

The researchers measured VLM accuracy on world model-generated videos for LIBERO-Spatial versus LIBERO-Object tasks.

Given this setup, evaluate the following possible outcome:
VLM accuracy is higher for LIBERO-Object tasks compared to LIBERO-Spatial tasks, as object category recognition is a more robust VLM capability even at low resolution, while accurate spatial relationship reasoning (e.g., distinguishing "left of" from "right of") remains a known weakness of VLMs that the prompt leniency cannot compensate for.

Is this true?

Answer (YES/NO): YES